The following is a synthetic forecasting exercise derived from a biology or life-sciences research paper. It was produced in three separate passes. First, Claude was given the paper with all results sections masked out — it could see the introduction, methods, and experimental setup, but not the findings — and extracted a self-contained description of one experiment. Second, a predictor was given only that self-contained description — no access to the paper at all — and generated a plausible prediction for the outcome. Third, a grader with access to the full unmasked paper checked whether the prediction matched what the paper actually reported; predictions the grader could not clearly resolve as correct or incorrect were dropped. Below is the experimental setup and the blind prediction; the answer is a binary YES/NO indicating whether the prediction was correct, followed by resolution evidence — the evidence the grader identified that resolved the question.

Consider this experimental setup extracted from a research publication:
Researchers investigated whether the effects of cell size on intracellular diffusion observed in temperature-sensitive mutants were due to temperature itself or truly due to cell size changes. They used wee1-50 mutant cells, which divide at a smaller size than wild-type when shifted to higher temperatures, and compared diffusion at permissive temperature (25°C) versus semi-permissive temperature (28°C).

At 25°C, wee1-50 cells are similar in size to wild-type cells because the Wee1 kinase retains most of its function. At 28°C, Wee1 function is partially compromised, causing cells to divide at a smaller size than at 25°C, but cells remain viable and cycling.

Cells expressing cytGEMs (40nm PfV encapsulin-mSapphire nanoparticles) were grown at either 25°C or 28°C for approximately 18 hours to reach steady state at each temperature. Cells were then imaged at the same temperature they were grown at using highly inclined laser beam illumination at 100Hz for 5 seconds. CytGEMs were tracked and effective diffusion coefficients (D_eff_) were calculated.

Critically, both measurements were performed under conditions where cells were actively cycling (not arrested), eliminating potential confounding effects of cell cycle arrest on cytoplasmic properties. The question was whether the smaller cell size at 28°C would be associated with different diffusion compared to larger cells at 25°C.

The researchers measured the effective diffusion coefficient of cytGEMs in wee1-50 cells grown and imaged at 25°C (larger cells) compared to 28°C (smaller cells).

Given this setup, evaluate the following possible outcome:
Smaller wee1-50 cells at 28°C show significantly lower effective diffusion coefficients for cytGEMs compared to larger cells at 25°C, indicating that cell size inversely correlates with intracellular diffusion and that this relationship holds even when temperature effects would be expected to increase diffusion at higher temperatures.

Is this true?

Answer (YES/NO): NO